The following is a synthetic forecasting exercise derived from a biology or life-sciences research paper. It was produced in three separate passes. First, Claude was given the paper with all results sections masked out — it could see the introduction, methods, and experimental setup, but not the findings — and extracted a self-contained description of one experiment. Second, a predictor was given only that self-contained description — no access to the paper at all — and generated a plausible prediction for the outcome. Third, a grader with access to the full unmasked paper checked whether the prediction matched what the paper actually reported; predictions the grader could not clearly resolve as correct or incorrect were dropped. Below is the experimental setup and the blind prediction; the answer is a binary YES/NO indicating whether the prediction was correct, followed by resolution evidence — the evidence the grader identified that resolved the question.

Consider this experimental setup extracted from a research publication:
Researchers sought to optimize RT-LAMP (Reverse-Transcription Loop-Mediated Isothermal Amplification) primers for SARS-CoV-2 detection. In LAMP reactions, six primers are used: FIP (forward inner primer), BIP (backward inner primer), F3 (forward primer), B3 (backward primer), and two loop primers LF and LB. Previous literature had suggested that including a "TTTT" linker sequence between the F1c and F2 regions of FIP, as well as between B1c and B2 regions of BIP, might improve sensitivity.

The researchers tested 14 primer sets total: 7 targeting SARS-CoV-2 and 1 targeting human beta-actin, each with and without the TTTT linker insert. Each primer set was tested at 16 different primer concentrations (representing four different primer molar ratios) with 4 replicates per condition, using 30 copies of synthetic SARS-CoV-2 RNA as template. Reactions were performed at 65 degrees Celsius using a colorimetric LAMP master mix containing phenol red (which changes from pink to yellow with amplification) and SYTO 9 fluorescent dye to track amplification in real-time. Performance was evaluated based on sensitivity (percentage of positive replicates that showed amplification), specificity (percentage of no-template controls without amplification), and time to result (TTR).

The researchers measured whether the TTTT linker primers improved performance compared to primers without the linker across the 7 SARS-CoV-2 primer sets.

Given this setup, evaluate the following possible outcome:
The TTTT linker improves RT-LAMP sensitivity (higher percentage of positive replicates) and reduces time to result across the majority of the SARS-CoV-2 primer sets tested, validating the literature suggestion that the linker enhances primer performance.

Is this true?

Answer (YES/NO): NO